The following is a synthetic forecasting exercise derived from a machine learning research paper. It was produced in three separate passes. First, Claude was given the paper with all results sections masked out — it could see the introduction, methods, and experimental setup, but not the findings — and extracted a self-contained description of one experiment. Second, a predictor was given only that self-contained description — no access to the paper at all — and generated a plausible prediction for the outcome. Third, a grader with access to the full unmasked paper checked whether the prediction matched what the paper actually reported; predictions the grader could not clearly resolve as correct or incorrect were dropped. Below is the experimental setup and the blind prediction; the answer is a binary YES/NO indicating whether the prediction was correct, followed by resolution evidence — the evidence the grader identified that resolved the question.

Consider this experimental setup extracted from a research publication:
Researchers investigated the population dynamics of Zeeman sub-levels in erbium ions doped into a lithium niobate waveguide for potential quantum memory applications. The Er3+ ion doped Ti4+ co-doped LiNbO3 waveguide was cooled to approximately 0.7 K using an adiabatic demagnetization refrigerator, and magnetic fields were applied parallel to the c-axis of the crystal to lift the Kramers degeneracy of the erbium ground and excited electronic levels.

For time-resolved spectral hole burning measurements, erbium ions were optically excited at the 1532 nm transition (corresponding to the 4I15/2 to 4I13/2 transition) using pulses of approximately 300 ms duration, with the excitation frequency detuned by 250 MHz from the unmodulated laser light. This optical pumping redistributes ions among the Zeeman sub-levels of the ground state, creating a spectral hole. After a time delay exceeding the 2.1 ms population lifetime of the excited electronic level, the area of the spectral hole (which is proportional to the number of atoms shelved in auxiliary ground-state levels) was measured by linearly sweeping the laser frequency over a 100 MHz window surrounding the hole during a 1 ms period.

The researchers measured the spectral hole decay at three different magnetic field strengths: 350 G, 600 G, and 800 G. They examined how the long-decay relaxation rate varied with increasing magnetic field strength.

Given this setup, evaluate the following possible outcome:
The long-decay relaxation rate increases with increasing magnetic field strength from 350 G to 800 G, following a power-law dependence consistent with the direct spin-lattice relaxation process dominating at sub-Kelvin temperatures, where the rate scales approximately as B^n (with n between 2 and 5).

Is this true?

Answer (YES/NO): NO